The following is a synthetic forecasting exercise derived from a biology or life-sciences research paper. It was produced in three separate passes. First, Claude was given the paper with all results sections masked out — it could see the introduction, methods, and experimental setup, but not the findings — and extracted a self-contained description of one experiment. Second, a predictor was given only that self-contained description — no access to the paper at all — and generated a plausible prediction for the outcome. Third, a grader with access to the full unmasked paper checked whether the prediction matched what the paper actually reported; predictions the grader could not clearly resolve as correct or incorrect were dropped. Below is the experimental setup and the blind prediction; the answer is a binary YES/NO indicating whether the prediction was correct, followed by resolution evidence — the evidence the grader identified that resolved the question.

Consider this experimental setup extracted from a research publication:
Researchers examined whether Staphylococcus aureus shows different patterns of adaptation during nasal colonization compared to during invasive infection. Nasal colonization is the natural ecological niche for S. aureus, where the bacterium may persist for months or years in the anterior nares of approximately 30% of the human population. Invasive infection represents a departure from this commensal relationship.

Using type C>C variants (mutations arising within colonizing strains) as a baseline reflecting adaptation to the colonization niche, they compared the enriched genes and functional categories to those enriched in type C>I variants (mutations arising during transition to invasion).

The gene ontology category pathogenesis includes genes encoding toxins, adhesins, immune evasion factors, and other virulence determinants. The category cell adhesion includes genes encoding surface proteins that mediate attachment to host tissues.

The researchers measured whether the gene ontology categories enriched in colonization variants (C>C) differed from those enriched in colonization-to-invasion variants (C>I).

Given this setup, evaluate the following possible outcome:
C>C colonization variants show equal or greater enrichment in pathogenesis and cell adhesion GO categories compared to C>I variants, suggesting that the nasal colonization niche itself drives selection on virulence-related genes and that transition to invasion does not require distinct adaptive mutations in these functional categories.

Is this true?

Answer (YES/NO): NO